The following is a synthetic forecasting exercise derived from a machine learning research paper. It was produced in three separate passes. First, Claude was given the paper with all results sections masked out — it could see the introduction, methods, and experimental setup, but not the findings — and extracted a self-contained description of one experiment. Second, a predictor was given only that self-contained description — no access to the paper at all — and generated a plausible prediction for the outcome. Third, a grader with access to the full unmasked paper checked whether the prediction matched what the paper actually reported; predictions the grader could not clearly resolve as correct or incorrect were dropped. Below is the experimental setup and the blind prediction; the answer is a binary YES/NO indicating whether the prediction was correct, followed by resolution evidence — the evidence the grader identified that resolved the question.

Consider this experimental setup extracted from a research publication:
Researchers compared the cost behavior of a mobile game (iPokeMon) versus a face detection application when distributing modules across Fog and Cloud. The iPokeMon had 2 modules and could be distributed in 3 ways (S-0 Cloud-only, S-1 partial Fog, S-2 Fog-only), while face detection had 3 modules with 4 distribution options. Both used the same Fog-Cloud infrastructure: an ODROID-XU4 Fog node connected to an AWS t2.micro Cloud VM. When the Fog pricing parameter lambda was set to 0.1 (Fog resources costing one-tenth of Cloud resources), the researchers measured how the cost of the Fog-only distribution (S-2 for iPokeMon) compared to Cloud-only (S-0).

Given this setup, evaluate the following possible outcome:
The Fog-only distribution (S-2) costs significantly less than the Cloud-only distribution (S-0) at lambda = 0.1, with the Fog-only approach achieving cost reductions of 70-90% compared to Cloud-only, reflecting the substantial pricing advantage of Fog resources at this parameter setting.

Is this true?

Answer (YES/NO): NO